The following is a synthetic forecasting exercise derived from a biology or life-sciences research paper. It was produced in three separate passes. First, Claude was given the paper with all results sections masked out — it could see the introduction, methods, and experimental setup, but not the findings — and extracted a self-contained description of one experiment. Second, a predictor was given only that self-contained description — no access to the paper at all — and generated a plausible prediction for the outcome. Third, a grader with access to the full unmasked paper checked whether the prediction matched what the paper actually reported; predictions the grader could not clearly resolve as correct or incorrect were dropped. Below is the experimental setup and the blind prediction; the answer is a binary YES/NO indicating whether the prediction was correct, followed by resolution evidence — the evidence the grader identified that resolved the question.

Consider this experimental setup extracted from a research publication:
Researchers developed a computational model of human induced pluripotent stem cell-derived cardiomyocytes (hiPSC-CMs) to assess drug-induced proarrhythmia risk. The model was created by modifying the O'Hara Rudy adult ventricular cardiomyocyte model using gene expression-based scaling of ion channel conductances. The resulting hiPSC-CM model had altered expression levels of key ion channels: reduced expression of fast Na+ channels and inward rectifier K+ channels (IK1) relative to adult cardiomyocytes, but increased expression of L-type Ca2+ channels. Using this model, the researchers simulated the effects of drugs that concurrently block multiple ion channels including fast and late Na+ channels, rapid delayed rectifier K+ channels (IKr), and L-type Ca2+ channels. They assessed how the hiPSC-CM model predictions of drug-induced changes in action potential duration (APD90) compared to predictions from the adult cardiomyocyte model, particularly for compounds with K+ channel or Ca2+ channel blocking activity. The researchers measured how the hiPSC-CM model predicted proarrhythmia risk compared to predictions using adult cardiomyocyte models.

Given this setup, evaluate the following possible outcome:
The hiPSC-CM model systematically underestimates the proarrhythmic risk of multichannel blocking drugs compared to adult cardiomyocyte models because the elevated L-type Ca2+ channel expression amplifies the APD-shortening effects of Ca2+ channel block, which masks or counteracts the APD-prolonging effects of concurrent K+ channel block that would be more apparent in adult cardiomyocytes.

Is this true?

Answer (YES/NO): NO